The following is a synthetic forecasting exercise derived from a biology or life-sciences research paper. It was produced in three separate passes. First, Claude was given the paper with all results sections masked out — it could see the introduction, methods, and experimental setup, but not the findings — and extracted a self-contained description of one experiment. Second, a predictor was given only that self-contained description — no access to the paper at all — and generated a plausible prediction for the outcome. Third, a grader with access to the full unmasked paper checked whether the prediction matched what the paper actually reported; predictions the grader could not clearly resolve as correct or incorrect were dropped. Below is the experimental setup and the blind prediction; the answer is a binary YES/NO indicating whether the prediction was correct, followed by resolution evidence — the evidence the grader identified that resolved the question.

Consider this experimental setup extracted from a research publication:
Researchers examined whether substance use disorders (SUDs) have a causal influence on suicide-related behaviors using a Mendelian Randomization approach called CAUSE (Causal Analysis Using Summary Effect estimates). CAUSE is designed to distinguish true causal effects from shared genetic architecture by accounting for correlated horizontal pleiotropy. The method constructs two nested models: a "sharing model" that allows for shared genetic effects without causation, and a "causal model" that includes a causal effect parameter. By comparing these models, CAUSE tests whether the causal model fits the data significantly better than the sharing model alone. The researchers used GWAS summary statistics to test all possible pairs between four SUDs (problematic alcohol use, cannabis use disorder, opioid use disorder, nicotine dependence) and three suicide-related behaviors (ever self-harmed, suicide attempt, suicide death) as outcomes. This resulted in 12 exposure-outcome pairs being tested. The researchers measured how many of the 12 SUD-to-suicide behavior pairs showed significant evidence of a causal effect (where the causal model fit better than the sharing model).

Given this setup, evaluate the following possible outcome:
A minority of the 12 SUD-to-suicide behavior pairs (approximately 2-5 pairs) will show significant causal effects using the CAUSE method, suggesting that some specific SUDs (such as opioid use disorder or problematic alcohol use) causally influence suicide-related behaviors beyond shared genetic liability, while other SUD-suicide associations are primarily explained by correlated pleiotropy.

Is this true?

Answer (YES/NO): NO